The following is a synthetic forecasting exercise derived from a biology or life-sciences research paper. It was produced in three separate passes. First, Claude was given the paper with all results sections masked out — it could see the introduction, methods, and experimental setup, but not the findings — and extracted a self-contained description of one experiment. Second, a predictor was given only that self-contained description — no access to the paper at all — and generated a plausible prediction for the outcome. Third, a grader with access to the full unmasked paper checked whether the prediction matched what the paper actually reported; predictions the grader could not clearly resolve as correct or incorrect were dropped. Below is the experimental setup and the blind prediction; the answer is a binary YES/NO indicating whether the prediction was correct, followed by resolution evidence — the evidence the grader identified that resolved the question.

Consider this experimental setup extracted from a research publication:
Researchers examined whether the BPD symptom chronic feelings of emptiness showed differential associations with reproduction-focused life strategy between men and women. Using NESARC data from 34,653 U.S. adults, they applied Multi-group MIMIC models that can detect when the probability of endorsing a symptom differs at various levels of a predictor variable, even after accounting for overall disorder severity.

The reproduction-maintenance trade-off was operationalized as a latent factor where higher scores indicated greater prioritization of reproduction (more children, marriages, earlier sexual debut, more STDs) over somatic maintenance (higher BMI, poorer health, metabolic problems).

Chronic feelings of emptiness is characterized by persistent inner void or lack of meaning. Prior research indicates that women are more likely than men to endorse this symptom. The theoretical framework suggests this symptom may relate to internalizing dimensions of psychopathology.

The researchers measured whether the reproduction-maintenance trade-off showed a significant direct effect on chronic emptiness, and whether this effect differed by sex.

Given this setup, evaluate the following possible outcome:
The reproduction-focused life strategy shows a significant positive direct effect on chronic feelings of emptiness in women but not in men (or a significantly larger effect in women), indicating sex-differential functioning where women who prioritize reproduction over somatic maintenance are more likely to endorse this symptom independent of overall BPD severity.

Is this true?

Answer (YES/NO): NO